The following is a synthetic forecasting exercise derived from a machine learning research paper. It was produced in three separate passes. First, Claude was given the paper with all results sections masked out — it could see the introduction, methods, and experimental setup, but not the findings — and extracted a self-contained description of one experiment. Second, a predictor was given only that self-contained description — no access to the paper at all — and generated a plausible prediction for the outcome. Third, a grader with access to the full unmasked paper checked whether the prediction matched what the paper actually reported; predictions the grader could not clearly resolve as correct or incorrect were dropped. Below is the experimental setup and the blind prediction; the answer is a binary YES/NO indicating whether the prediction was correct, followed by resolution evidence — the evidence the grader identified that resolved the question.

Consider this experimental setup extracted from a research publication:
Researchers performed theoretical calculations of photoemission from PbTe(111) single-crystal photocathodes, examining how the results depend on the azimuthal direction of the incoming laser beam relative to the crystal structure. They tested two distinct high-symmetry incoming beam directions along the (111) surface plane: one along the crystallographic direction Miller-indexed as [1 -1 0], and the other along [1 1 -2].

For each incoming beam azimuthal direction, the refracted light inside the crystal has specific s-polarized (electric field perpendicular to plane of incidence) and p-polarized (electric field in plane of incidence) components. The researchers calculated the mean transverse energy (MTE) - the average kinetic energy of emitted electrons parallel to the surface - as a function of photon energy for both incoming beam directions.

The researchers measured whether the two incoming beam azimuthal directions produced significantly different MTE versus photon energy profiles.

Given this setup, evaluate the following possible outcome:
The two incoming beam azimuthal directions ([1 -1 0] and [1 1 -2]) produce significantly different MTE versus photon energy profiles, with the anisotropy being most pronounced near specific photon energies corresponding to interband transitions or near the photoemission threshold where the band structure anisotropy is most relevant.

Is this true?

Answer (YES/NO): NO